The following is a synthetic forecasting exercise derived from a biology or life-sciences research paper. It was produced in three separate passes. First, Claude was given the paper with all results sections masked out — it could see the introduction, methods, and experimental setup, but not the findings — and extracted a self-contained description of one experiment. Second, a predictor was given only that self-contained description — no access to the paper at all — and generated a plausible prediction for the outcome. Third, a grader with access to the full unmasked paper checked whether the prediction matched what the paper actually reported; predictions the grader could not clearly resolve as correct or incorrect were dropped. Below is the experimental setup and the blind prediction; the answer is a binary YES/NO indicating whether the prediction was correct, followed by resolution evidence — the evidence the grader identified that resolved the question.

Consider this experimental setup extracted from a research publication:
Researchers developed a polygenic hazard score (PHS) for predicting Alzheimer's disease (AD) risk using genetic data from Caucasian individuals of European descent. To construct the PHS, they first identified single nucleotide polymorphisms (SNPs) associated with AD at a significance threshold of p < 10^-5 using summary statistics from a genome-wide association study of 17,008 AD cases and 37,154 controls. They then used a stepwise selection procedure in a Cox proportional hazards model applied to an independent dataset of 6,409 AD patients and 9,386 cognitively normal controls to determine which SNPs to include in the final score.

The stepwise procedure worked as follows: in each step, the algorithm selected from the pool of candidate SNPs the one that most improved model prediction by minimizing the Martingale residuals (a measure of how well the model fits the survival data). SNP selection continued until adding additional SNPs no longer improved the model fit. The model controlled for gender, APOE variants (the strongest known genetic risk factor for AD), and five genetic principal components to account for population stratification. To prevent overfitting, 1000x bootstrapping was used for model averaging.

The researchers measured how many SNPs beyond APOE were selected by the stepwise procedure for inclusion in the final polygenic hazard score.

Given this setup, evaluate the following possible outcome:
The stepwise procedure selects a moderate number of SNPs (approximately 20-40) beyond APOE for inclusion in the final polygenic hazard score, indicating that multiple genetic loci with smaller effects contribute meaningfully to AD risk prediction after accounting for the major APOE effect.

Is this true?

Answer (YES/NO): YES